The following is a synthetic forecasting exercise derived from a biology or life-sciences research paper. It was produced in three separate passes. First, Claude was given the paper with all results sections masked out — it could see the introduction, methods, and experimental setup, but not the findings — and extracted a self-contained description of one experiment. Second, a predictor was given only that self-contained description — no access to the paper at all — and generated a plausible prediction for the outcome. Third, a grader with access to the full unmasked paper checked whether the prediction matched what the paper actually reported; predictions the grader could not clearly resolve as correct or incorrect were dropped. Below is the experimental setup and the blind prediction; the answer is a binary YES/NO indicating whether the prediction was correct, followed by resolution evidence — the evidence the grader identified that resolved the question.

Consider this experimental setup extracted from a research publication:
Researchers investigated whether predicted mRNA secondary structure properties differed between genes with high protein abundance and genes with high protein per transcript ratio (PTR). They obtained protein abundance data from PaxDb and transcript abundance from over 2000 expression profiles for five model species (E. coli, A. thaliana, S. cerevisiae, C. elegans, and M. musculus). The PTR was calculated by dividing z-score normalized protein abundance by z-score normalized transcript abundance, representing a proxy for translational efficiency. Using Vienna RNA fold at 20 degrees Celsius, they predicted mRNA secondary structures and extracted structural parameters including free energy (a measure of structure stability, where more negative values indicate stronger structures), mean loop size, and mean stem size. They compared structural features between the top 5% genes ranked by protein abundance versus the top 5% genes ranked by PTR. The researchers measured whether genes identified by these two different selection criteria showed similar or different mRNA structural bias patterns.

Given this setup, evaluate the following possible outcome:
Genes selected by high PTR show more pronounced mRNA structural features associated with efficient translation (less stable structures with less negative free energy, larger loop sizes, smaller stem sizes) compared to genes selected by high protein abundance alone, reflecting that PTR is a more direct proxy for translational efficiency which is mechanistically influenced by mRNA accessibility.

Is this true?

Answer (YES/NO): NO